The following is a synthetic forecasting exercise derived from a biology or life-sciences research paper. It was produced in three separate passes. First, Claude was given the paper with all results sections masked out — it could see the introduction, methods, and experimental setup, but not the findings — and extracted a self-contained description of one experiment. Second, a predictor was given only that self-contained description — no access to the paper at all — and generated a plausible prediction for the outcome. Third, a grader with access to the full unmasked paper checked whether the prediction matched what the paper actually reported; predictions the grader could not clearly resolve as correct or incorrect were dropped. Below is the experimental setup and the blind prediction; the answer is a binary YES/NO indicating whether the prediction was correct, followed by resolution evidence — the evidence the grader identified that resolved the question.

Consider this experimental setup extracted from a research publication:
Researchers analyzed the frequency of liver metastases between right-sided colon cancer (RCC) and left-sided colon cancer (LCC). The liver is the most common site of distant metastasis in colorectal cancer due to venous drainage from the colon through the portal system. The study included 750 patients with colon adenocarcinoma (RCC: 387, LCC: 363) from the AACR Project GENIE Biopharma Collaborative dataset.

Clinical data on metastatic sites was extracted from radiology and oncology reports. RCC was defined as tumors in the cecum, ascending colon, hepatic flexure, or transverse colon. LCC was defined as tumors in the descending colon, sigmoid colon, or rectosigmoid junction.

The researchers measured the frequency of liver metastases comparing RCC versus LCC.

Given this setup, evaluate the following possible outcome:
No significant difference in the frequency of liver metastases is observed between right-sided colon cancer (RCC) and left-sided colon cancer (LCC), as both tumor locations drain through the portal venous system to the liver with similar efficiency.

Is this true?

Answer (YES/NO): YES